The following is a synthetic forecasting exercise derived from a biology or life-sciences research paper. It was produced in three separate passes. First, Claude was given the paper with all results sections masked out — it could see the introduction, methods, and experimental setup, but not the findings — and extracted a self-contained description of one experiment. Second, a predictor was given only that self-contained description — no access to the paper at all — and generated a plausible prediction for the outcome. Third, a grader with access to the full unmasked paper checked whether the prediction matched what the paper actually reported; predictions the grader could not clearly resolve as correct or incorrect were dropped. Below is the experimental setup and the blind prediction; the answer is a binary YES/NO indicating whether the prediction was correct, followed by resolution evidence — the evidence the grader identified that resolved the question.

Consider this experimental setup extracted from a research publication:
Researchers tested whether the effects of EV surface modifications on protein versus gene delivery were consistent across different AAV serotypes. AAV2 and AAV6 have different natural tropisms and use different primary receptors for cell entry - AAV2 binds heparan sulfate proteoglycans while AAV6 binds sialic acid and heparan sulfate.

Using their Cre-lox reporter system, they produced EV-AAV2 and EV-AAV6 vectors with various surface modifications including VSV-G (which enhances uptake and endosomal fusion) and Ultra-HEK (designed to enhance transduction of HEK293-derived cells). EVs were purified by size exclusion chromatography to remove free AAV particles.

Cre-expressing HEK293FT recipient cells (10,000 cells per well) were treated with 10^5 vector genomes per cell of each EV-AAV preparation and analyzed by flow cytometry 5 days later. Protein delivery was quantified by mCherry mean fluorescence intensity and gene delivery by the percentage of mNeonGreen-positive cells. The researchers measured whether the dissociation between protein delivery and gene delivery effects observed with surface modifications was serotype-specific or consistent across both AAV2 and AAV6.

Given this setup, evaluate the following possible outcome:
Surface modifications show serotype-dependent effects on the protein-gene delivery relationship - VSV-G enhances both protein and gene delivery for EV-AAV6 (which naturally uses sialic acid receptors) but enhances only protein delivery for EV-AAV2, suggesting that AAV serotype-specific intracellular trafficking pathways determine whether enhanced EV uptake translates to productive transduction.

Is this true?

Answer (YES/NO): NO